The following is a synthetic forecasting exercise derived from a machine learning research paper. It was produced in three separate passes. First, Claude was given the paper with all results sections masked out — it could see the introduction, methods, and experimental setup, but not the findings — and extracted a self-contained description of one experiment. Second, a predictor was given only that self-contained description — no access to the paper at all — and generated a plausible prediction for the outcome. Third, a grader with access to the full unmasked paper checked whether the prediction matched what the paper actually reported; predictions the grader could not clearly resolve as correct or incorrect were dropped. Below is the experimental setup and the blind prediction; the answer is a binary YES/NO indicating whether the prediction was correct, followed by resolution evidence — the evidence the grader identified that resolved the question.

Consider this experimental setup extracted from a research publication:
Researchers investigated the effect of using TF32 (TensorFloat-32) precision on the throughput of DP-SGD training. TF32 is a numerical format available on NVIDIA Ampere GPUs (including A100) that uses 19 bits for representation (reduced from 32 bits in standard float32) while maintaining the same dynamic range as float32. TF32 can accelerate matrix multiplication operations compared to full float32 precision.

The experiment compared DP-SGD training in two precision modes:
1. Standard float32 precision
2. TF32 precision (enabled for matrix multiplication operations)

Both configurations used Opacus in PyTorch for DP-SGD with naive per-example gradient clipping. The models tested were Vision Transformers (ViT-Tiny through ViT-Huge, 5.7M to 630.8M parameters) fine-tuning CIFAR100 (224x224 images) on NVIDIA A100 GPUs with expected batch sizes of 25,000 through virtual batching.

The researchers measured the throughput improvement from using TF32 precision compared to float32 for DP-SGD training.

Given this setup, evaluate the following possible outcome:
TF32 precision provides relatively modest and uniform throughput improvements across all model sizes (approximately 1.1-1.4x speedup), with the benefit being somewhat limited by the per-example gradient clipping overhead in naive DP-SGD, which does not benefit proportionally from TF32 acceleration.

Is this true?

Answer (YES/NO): NO